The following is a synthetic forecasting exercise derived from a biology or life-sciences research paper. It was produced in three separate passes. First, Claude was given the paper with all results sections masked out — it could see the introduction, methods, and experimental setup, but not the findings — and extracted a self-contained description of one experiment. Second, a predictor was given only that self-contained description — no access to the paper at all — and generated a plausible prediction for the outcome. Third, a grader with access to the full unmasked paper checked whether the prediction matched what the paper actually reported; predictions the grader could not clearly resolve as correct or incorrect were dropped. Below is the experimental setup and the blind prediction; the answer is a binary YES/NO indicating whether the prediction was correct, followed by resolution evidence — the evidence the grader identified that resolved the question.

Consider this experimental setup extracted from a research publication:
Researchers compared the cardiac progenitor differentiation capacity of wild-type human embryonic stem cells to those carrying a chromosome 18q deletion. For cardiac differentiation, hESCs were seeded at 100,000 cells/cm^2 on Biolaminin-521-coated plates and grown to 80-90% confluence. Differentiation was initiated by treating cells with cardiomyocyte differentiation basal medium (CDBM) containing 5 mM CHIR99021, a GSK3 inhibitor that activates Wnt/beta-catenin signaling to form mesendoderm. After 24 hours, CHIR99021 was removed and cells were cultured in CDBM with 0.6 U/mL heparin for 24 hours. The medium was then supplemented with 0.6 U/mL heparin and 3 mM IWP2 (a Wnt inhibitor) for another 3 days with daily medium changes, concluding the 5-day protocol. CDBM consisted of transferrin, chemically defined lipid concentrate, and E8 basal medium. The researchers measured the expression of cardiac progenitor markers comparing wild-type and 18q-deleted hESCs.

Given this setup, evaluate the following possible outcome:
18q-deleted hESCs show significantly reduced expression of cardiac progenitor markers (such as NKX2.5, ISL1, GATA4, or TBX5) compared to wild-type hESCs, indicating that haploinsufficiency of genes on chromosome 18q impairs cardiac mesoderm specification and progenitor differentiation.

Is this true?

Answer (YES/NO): NO